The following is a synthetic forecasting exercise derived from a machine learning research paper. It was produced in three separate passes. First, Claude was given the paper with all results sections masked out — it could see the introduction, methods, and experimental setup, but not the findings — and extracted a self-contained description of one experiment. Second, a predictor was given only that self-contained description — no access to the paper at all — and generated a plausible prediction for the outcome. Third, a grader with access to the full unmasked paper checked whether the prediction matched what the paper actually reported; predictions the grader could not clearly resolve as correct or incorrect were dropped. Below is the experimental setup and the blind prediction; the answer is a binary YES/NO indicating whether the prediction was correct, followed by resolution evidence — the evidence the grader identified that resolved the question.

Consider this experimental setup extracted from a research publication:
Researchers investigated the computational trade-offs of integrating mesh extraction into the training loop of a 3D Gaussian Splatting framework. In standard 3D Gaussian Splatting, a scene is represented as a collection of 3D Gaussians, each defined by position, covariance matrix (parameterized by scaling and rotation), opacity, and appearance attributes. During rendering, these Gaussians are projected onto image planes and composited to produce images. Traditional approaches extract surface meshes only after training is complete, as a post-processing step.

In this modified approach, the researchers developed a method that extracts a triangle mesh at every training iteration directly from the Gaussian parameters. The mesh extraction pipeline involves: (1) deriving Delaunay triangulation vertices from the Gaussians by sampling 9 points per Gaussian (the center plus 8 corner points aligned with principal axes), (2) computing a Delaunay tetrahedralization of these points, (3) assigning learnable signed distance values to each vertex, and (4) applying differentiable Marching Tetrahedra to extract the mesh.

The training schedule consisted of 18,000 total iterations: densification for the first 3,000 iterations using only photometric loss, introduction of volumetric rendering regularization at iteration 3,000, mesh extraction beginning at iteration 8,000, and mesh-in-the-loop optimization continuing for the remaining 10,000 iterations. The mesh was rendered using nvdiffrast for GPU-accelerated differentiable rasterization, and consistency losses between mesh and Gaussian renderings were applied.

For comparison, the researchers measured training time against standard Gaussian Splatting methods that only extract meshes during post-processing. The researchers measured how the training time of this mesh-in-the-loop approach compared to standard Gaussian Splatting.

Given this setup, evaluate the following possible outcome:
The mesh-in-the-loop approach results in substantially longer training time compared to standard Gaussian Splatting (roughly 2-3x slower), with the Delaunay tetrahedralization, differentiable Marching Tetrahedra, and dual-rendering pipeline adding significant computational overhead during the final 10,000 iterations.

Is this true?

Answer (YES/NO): NO